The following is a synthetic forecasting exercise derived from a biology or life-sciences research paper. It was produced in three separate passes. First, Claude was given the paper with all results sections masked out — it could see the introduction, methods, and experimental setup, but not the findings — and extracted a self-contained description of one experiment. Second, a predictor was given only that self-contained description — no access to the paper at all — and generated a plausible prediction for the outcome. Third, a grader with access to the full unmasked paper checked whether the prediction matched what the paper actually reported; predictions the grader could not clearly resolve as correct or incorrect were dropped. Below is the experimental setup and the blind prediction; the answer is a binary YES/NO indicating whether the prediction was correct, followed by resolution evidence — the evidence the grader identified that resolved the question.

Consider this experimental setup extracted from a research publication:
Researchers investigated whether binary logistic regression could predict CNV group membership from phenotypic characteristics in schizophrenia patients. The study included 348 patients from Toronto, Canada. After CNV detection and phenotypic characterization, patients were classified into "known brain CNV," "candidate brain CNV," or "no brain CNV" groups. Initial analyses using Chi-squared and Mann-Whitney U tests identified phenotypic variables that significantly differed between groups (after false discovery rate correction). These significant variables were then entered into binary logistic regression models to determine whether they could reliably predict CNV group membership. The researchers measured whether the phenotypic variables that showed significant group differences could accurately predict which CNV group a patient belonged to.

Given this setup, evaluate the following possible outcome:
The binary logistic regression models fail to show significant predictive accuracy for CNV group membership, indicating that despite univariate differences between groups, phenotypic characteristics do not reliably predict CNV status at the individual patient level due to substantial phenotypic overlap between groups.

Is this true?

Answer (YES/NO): NO